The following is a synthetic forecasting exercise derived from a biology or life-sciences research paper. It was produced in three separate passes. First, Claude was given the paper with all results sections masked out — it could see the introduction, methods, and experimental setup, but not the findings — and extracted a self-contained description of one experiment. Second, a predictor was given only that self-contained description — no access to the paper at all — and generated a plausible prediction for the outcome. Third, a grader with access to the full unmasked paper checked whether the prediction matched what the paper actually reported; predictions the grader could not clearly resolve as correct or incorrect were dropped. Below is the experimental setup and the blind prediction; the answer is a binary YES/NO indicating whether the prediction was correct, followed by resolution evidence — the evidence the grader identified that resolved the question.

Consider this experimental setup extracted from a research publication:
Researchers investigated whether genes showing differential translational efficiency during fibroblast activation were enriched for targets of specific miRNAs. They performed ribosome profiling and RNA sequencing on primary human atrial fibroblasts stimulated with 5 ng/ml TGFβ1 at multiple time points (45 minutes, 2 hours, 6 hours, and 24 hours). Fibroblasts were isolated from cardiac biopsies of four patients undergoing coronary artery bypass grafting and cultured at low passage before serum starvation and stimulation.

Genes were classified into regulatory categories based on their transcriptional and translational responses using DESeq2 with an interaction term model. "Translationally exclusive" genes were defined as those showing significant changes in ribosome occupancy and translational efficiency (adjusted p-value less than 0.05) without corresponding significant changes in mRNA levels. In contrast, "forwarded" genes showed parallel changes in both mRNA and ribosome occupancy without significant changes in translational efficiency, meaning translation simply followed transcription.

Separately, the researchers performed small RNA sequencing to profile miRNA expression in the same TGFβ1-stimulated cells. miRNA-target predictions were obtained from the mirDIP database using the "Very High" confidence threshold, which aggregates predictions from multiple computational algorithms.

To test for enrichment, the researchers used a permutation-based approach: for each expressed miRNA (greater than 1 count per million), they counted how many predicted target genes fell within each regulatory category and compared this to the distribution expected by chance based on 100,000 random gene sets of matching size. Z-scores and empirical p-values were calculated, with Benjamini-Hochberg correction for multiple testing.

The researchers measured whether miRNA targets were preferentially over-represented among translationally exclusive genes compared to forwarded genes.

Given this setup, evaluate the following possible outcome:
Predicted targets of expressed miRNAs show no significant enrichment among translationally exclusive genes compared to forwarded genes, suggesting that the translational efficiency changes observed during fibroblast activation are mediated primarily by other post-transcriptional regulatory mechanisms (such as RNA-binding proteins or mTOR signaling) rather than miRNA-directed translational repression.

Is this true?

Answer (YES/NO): YES